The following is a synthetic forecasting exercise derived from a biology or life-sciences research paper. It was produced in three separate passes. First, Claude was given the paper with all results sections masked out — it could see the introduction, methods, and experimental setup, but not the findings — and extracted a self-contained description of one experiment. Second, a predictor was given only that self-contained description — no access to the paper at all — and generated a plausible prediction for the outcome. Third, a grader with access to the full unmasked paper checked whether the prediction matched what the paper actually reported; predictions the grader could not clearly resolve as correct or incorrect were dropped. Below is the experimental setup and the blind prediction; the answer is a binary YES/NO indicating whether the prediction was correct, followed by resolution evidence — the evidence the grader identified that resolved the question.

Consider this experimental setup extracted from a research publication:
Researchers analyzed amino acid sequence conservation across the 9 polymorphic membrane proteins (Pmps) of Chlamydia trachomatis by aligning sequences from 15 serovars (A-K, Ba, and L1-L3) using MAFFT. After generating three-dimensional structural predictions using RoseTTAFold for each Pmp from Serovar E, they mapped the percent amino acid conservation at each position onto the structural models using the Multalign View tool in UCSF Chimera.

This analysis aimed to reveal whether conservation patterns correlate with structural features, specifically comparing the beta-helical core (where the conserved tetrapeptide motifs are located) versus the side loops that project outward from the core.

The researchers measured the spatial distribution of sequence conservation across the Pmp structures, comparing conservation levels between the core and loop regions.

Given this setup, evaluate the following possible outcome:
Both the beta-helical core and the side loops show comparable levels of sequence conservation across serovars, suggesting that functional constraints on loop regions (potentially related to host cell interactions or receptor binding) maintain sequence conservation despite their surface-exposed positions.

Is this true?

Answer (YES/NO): NO